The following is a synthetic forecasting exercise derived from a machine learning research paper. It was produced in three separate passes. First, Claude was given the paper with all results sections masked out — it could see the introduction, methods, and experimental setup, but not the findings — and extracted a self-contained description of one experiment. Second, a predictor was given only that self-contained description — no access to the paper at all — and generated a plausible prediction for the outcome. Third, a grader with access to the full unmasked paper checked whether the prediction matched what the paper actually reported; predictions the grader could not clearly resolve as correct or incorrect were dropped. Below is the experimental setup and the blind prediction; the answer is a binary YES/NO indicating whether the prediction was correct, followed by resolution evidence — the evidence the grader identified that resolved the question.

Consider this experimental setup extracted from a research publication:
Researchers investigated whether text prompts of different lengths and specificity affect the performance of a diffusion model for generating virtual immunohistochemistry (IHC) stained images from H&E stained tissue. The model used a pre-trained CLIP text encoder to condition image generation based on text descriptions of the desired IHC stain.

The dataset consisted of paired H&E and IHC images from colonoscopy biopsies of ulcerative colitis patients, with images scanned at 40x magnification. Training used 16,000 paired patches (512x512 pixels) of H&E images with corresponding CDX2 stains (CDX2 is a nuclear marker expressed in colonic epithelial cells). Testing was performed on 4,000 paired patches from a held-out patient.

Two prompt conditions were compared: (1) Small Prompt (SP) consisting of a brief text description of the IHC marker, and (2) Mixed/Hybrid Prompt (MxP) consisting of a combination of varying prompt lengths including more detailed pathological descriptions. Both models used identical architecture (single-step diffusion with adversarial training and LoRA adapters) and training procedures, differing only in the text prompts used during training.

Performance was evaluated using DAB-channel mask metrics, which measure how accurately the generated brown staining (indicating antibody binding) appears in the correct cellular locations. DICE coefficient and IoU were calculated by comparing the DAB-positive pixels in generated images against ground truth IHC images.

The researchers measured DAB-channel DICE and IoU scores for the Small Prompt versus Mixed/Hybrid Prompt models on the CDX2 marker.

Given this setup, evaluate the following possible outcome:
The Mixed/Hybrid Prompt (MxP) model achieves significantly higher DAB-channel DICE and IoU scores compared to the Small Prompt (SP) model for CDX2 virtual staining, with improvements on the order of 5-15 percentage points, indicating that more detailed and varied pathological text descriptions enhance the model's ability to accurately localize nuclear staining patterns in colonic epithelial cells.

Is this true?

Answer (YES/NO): YES